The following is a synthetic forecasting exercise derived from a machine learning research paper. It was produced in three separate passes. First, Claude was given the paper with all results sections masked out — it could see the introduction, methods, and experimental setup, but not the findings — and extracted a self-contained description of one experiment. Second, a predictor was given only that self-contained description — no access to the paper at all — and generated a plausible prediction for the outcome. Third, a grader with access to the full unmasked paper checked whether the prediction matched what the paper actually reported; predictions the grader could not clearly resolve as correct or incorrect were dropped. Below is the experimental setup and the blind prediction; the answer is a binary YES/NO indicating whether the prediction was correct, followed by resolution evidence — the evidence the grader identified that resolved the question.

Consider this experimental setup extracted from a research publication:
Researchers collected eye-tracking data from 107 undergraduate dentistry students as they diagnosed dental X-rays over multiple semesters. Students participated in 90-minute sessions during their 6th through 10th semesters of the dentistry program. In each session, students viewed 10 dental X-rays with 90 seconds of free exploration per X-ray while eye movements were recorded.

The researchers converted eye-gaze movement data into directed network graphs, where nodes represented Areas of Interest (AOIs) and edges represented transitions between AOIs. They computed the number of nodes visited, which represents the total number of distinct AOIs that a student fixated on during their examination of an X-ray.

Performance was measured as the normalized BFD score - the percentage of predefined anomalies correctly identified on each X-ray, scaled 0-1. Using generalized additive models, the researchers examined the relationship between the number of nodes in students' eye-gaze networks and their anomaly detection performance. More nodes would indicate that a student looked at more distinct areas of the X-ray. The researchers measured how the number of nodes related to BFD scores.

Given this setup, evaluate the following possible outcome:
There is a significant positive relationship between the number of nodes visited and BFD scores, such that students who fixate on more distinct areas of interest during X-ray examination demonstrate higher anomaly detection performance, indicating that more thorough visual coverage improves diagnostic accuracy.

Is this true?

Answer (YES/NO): YES